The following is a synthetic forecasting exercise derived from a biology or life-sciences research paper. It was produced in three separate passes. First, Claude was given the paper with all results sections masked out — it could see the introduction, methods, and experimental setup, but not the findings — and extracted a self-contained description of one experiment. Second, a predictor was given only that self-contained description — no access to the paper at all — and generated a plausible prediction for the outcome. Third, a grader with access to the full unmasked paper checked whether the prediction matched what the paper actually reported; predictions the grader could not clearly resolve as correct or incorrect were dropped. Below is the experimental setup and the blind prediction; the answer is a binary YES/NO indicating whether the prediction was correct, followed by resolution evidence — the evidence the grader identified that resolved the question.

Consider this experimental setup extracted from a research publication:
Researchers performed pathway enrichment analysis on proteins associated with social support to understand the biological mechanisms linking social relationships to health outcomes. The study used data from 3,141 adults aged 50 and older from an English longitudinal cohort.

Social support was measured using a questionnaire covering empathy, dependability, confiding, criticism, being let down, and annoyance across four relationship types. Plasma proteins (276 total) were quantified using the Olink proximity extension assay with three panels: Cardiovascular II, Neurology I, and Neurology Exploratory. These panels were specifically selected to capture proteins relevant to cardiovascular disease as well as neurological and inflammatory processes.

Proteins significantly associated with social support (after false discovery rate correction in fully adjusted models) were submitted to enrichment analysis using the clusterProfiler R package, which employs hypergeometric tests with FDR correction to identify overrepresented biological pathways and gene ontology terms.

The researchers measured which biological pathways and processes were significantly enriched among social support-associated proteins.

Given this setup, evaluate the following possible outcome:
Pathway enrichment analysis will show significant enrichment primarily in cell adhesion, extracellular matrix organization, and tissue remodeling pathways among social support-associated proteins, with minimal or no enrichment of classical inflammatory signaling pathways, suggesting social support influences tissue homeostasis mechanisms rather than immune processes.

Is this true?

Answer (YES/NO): NO